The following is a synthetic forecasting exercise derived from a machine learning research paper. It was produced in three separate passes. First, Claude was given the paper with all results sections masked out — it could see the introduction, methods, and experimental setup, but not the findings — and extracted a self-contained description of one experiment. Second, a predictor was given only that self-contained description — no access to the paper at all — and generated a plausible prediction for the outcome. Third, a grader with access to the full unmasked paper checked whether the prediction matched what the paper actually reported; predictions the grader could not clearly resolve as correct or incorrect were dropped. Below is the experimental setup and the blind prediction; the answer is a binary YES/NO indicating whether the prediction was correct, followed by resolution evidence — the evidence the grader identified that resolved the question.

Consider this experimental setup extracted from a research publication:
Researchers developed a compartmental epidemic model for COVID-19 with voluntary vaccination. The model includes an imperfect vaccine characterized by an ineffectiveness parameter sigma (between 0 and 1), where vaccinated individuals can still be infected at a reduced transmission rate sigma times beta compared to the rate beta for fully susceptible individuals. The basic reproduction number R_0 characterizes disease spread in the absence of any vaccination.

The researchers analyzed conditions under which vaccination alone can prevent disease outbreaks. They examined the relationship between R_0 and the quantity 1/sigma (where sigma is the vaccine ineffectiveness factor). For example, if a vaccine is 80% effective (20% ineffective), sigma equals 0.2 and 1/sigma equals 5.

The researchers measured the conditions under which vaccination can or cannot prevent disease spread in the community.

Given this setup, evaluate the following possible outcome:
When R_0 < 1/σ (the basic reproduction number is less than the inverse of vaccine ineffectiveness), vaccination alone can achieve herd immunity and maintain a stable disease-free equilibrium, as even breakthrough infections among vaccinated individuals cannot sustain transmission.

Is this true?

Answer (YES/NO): YES